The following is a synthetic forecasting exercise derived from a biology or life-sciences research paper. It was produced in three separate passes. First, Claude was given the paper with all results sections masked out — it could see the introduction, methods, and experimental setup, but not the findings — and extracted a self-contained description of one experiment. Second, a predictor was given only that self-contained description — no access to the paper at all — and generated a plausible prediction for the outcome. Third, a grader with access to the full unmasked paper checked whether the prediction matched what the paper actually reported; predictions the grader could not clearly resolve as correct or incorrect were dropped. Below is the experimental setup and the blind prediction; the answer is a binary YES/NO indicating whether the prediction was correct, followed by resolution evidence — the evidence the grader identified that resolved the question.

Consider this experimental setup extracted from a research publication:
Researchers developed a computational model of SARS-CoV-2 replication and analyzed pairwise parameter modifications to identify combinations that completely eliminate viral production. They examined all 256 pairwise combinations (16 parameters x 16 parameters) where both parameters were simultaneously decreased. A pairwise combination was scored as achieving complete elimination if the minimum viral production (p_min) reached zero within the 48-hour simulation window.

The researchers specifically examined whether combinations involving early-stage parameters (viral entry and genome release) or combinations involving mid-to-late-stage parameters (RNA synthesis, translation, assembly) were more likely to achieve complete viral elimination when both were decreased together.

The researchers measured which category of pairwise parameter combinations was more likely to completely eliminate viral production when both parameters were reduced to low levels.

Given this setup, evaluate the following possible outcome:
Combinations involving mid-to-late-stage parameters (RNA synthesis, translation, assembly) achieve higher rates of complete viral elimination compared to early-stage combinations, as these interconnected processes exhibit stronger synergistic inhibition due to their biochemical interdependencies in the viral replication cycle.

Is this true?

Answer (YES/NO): NO